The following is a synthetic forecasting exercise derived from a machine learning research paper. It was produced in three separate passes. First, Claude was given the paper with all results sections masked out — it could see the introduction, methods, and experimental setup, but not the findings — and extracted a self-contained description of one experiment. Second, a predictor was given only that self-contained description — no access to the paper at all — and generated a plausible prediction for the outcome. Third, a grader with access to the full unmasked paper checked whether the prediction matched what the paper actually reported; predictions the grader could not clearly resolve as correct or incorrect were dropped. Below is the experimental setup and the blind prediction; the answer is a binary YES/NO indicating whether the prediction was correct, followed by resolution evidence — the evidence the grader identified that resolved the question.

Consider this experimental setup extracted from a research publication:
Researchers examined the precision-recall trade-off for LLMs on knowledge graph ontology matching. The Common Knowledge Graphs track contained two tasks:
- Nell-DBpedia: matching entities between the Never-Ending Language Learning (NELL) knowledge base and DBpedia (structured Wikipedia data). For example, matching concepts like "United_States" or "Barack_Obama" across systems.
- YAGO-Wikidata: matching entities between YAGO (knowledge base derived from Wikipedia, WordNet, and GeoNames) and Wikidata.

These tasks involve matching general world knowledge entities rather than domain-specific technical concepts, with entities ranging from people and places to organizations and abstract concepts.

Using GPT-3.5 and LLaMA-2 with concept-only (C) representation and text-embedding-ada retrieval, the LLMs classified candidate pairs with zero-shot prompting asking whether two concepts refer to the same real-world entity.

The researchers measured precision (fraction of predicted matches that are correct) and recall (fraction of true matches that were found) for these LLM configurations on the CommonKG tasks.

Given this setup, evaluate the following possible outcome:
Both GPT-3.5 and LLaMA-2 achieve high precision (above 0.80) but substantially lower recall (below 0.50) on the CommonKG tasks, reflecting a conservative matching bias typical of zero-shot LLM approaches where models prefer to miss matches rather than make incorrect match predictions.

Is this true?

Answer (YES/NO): NO